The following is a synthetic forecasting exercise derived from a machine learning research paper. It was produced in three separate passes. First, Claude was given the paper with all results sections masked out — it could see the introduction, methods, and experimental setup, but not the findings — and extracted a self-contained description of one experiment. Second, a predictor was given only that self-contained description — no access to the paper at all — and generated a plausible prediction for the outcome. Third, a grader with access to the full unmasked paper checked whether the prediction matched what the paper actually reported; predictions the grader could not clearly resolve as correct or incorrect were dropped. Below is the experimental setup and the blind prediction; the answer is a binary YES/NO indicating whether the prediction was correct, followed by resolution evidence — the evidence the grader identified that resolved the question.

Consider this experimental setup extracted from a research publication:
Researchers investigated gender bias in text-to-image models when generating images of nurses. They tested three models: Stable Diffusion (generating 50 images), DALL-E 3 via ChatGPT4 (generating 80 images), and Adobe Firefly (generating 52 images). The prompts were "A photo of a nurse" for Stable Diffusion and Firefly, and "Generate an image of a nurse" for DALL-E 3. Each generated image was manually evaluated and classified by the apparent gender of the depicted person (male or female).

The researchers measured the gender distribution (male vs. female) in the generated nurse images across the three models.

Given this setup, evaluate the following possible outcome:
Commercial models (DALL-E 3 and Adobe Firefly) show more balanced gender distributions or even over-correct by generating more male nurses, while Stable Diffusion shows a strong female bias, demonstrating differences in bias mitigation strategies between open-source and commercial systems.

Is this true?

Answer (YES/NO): NO